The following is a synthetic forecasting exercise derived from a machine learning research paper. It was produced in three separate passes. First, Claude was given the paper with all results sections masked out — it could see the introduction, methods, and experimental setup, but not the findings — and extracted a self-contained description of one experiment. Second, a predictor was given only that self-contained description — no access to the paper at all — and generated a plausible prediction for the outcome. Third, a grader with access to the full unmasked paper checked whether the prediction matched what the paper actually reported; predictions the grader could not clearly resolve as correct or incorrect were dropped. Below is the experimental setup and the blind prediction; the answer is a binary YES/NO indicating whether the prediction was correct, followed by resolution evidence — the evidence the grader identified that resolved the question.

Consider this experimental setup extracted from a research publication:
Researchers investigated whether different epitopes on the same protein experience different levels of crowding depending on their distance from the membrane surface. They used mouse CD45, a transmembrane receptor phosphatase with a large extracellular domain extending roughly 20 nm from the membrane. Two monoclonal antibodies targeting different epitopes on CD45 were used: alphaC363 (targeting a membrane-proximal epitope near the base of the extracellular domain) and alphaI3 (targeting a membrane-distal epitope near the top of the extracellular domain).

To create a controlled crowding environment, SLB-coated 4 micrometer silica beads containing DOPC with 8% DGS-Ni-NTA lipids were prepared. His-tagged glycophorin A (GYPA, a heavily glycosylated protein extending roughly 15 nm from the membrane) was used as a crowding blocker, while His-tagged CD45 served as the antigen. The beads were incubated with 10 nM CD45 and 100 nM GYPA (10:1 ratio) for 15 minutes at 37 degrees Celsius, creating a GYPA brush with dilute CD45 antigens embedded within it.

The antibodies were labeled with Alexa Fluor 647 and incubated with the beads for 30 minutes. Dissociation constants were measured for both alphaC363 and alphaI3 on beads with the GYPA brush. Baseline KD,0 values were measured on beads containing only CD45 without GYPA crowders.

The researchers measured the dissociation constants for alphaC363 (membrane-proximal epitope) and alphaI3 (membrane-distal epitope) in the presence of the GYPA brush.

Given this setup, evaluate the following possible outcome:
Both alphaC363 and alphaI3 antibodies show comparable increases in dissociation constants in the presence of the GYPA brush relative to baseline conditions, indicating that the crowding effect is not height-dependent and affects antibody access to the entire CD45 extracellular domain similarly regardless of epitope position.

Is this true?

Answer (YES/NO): NO